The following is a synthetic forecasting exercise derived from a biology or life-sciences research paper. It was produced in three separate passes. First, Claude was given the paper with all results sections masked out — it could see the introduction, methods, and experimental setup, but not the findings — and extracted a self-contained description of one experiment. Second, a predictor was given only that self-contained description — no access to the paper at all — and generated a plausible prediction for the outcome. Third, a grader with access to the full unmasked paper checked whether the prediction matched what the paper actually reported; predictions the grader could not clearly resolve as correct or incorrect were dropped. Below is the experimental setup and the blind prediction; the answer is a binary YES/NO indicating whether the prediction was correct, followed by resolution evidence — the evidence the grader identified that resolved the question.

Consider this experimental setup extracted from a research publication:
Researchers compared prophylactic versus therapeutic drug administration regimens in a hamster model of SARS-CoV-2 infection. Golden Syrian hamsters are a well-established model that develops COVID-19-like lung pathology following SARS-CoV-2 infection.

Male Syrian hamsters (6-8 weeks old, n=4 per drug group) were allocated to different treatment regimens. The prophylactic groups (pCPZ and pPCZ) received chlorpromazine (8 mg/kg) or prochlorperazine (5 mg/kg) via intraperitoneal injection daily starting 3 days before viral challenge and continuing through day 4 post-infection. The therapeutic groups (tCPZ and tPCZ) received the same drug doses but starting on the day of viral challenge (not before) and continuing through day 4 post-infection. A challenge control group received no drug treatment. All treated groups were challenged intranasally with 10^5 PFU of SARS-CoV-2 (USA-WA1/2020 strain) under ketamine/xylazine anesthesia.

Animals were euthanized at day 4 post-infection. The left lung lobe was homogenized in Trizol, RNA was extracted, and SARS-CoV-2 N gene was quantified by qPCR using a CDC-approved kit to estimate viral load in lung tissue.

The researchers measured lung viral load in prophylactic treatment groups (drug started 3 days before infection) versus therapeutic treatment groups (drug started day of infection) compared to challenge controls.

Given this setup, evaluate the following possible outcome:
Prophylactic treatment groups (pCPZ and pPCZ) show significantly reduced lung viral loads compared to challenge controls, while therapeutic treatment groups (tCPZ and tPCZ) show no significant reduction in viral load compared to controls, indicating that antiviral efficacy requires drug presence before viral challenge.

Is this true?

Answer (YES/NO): NO